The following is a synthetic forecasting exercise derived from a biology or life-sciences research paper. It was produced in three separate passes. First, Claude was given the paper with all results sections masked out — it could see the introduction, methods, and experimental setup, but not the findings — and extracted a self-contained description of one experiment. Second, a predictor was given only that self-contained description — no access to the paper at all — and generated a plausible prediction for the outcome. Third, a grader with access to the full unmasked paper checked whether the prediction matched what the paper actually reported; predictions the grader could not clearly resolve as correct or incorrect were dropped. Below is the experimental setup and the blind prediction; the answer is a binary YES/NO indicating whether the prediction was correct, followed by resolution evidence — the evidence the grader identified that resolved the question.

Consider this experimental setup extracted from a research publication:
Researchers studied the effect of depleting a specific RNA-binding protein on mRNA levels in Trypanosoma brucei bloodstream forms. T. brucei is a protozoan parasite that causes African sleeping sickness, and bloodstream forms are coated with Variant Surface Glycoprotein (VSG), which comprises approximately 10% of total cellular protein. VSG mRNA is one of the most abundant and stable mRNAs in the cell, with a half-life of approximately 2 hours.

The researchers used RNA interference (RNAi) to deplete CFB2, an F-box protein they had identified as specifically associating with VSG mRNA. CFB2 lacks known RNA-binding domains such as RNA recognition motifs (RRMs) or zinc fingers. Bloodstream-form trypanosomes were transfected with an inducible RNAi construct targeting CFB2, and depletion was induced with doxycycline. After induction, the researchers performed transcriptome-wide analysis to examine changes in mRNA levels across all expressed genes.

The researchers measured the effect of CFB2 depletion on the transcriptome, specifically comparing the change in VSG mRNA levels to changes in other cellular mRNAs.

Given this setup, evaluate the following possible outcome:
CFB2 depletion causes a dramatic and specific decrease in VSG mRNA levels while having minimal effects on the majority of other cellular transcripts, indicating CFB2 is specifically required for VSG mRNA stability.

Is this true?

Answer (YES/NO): YES